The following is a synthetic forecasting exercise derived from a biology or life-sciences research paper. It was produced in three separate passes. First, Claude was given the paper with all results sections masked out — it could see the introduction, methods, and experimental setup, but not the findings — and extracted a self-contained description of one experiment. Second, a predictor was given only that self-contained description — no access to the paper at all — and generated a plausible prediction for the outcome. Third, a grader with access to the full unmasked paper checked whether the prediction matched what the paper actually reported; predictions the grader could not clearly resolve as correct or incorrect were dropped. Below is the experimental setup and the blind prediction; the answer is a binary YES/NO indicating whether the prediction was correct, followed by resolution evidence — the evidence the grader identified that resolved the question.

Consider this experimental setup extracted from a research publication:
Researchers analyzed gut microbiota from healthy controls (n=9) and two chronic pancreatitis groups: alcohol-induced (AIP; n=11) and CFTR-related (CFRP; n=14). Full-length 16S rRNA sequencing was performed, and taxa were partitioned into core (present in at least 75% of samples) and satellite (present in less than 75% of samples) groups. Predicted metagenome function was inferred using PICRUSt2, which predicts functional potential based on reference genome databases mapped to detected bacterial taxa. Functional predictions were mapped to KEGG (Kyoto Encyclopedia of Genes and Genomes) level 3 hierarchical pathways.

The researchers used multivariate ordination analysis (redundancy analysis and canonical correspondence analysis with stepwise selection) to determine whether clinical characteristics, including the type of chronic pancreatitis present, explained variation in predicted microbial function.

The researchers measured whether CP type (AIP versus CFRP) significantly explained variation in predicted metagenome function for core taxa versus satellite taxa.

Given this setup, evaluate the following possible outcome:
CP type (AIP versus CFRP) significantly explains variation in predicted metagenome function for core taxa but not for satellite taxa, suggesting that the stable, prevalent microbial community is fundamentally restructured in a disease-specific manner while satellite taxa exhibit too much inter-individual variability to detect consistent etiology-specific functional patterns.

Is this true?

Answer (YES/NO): YES